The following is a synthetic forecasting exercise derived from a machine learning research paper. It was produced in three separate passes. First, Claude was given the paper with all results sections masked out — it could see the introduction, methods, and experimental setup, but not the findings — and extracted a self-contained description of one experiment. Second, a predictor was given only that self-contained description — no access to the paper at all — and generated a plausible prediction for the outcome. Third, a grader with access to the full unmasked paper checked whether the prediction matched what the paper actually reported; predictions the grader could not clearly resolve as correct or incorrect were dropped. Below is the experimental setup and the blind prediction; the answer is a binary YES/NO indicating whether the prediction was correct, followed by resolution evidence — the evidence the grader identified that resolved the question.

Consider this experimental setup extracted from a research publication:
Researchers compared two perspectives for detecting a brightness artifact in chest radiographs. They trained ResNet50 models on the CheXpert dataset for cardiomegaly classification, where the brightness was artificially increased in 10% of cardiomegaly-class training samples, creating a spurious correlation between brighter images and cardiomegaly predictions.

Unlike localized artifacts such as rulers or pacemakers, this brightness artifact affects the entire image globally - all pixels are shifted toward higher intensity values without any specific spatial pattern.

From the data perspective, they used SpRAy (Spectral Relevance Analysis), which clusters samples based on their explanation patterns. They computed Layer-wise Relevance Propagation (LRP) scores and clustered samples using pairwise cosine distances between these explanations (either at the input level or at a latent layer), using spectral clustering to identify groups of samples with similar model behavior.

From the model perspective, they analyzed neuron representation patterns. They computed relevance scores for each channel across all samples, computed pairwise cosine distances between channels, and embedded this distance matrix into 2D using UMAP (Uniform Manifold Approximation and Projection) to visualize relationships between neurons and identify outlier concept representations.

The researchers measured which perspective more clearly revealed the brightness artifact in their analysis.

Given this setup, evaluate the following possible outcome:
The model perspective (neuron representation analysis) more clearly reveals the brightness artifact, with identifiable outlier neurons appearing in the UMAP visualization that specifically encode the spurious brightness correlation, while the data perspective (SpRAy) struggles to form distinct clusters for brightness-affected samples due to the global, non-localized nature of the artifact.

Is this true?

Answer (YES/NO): NO